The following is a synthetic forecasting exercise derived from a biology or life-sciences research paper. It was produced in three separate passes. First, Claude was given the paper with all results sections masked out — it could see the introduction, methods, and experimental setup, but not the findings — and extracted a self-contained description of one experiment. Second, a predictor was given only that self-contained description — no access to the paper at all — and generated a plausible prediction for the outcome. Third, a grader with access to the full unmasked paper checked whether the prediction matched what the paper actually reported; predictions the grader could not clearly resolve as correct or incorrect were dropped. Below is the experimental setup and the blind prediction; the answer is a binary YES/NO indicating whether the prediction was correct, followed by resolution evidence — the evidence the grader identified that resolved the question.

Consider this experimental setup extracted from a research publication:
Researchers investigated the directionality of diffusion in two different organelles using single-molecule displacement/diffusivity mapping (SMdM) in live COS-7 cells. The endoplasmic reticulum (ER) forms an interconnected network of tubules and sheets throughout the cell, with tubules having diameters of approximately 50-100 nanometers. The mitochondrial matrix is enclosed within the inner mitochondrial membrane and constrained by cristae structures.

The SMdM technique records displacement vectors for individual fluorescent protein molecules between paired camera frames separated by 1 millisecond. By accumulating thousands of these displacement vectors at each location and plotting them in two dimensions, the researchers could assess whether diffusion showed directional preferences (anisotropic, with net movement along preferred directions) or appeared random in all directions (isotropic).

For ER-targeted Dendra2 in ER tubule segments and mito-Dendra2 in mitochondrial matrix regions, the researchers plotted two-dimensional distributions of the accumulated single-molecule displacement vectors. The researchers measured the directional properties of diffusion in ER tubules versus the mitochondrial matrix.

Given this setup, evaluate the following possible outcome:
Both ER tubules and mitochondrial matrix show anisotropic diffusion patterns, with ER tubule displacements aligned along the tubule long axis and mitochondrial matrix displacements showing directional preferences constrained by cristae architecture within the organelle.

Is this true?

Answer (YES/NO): NO